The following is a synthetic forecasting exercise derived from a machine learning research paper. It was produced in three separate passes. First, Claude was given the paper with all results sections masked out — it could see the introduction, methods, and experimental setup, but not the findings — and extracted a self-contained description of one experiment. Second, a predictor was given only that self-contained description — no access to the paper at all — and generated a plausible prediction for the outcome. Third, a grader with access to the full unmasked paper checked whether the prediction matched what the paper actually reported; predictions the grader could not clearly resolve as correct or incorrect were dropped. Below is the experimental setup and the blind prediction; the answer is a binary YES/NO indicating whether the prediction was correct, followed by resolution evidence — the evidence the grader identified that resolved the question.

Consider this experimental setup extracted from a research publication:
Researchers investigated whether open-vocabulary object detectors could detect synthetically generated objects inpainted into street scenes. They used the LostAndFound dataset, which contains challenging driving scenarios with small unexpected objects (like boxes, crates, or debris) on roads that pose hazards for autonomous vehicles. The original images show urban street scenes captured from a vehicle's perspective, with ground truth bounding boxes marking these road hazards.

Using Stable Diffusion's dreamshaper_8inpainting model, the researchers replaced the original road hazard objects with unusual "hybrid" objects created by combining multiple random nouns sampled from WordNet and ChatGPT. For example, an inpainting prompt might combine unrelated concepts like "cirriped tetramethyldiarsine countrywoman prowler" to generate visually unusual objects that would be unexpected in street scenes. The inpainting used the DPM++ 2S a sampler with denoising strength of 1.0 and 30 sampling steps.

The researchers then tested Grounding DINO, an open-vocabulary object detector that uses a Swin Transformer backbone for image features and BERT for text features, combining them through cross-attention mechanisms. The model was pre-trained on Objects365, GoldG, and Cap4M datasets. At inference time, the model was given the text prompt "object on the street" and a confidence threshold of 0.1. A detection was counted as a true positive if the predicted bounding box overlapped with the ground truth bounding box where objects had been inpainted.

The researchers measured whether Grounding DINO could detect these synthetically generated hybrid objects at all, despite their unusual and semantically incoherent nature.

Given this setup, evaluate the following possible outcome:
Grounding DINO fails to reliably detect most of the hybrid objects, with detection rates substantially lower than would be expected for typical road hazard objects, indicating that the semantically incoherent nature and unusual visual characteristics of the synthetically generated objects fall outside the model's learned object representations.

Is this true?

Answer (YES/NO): NO